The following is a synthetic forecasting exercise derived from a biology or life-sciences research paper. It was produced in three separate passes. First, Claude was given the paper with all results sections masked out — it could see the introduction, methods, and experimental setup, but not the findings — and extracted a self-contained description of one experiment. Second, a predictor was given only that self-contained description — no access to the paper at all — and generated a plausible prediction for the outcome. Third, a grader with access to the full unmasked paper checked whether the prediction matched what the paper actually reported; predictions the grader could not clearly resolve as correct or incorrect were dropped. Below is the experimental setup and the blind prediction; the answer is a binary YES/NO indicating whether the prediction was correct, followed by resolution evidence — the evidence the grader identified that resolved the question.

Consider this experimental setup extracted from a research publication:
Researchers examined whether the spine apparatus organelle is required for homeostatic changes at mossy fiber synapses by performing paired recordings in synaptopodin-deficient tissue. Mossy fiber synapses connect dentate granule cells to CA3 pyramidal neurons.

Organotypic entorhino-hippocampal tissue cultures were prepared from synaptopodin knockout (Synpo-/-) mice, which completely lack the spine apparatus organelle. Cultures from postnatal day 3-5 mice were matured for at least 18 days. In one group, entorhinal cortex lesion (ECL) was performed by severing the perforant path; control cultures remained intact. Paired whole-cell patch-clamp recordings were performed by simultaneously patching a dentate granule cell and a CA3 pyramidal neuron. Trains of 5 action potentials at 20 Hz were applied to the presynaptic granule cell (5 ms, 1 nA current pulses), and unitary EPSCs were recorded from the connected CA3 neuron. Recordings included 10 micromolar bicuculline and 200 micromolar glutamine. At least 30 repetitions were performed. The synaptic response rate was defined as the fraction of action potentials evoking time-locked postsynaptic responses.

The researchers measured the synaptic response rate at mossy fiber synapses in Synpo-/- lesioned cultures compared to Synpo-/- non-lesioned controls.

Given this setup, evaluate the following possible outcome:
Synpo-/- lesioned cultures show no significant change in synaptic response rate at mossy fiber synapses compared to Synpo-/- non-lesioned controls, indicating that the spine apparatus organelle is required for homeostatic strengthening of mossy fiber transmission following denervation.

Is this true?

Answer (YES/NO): YES